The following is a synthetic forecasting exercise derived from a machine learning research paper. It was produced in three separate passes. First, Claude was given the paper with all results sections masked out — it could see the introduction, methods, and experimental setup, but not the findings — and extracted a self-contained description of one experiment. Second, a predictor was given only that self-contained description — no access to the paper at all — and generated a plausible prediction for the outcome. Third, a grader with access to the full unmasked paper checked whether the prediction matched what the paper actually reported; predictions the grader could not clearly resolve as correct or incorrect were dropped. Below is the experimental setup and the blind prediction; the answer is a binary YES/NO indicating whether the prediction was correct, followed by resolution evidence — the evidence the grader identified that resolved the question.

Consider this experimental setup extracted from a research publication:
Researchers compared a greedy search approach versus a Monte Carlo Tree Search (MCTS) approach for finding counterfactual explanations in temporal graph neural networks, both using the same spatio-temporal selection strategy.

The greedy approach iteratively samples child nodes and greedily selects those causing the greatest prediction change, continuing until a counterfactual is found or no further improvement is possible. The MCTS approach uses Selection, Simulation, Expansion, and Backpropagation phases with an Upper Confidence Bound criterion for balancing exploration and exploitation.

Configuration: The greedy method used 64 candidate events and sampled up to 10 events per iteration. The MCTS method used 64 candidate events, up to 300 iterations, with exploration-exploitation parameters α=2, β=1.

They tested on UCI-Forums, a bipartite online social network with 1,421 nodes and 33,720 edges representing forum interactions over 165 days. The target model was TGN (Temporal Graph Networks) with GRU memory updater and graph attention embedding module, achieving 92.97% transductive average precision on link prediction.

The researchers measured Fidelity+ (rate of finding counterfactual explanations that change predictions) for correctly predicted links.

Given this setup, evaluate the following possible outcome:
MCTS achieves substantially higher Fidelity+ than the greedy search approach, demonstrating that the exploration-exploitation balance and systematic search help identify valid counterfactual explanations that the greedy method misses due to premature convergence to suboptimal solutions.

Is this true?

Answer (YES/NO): NO